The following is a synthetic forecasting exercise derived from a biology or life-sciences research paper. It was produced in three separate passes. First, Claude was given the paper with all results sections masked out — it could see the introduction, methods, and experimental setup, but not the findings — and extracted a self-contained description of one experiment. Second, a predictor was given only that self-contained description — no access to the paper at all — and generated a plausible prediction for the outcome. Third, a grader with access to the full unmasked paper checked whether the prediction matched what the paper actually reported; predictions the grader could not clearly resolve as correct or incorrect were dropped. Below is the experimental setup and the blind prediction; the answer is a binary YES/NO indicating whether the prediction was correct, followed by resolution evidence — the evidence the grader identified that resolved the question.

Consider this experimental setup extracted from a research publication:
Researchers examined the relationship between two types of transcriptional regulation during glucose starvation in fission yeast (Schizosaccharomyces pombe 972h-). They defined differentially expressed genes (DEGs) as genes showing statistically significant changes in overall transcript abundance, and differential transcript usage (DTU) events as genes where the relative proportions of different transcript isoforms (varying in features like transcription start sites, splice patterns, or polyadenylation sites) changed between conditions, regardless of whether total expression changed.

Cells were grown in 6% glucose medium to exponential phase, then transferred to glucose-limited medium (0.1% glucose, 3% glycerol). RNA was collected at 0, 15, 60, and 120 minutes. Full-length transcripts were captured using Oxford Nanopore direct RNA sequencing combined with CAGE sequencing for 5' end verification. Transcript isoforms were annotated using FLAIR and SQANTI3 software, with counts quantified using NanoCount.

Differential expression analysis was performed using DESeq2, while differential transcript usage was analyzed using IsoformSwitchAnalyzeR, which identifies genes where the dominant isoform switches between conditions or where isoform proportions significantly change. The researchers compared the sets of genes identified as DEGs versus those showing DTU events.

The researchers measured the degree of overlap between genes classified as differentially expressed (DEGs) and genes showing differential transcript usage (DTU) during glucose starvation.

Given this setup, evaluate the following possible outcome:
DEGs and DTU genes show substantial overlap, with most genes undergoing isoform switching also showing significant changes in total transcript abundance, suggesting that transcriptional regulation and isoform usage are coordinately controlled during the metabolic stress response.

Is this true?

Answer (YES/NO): NO